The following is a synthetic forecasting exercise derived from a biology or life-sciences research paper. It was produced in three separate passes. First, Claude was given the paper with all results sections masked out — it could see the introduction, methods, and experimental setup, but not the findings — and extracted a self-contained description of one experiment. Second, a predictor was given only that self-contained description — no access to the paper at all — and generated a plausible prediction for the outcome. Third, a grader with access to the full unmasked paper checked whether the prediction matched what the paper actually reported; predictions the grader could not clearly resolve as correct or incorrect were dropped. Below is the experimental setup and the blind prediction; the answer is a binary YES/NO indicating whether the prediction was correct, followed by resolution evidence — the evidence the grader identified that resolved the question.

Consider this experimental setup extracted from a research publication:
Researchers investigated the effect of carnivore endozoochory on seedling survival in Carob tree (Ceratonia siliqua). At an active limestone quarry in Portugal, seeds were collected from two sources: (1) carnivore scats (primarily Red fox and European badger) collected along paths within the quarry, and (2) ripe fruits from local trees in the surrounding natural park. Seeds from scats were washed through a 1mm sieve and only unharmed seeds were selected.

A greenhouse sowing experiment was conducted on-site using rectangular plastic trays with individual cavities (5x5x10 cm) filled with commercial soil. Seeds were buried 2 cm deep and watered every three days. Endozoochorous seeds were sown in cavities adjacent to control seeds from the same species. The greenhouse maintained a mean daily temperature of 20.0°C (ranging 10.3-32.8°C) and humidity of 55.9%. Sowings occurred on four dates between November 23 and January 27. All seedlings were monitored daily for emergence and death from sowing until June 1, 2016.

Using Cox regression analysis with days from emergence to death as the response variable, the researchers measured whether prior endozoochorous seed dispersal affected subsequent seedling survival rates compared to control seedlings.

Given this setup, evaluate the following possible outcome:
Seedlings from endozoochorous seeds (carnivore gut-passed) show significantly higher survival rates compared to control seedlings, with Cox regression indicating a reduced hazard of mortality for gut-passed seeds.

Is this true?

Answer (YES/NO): NO